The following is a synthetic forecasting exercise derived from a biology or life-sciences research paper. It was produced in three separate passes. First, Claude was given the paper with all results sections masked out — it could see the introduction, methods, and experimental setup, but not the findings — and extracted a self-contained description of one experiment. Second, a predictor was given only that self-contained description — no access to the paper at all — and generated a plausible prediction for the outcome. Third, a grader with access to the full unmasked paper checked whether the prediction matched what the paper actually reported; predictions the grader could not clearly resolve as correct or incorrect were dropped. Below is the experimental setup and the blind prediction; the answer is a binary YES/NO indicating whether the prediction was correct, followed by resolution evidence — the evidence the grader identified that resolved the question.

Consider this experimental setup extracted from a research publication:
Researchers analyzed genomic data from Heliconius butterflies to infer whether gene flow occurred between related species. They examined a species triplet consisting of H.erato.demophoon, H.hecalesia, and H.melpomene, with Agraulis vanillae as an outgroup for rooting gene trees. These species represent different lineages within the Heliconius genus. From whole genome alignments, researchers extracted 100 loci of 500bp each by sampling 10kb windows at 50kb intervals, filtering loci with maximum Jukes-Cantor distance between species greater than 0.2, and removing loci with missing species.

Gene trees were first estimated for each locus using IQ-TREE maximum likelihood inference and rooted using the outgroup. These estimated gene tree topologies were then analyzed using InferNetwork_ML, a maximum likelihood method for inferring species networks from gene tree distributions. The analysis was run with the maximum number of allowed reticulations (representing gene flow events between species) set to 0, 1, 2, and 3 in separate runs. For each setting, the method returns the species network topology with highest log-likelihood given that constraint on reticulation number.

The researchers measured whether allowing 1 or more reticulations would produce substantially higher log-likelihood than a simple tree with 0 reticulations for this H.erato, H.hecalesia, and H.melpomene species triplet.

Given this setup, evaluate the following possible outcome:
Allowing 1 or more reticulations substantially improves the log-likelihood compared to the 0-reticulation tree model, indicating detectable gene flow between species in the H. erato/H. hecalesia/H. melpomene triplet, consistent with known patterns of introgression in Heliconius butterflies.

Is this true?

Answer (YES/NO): NO